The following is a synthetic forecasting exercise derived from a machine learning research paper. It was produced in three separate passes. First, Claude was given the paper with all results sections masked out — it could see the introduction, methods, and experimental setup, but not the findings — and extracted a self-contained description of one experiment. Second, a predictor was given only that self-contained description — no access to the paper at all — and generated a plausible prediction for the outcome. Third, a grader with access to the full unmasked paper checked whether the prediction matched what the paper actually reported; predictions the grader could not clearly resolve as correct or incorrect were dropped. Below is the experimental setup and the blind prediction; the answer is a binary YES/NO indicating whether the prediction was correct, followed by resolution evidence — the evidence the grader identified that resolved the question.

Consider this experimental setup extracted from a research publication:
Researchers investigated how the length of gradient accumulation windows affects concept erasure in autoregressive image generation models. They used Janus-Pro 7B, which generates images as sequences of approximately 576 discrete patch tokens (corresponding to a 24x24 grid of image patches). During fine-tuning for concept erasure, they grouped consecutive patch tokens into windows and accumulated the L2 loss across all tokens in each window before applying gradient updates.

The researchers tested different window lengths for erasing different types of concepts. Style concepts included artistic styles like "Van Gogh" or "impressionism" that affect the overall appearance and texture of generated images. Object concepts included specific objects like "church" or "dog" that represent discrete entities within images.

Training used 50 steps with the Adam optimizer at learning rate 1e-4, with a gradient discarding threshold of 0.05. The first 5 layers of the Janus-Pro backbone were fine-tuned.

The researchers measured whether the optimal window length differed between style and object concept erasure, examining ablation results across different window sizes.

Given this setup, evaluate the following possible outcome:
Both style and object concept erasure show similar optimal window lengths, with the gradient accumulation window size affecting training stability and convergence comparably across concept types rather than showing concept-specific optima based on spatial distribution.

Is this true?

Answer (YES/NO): NO